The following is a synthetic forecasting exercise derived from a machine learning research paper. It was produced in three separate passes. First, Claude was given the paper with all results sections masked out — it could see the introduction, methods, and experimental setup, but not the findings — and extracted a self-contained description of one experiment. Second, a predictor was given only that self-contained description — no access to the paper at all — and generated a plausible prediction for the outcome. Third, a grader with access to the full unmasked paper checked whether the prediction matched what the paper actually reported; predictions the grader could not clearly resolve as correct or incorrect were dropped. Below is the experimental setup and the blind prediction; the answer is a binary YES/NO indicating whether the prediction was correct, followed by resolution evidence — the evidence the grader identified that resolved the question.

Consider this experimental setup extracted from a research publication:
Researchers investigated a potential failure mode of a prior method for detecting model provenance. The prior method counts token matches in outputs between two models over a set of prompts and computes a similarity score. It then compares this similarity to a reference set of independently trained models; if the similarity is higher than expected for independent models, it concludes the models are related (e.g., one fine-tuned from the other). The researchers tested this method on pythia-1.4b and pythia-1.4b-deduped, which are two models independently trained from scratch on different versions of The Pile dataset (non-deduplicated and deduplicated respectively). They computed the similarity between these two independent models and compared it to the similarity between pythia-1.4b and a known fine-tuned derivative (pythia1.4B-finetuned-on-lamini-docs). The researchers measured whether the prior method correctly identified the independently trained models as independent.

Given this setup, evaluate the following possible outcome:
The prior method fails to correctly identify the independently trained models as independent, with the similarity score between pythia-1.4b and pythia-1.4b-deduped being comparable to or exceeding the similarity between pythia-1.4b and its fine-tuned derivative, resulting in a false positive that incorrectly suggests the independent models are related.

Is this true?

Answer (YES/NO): YES